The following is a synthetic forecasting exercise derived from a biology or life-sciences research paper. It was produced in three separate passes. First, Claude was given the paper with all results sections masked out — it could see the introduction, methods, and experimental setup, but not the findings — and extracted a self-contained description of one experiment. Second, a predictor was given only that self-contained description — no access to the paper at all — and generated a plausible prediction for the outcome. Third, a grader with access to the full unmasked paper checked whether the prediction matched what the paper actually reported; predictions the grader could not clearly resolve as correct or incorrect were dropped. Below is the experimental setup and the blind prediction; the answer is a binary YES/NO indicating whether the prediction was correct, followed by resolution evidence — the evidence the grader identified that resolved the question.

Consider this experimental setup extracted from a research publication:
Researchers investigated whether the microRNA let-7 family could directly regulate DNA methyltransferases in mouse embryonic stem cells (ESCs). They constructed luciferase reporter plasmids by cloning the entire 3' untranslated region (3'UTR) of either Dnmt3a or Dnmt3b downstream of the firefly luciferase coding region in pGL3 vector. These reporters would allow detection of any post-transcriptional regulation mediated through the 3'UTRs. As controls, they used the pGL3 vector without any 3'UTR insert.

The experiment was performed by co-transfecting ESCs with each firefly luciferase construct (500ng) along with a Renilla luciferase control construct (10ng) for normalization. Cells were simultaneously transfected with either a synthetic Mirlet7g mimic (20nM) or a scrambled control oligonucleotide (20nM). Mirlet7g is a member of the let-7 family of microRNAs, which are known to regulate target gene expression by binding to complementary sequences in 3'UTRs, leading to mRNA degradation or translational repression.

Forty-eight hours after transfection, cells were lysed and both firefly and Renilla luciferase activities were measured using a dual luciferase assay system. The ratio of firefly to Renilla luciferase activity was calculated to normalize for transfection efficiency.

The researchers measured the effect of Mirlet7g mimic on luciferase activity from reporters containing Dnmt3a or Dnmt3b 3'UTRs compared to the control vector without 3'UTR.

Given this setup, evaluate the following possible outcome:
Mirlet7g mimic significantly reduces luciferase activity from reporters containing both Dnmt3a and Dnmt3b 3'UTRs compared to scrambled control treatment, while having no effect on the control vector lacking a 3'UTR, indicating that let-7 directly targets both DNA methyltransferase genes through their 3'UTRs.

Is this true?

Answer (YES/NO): YES